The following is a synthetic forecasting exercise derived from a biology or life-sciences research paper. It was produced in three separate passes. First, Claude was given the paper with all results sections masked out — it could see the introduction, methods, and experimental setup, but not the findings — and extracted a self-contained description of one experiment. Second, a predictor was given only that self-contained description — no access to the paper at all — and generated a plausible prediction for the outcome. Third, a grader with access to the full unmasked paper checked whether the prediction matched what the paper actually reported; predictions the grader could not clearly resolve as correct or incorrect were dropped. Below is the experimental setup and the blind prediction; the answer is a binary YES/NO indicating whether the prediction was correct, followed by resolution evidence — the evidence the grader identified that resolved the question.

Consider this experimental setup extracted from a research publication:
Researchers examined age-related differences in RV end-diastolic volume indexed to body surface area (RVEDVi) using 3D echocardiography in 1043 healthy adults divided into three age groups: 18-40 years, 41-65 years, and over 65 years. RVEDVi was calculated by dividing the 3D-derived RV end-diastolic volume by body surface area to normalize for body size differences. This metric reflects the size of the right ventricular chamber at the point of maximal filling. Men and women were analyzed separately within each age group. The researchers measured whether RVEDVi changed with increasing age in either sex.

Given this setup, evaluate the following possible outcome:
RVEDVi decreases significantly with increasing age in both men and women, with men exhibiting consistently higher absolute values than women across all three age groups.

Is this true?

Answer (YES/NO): NO